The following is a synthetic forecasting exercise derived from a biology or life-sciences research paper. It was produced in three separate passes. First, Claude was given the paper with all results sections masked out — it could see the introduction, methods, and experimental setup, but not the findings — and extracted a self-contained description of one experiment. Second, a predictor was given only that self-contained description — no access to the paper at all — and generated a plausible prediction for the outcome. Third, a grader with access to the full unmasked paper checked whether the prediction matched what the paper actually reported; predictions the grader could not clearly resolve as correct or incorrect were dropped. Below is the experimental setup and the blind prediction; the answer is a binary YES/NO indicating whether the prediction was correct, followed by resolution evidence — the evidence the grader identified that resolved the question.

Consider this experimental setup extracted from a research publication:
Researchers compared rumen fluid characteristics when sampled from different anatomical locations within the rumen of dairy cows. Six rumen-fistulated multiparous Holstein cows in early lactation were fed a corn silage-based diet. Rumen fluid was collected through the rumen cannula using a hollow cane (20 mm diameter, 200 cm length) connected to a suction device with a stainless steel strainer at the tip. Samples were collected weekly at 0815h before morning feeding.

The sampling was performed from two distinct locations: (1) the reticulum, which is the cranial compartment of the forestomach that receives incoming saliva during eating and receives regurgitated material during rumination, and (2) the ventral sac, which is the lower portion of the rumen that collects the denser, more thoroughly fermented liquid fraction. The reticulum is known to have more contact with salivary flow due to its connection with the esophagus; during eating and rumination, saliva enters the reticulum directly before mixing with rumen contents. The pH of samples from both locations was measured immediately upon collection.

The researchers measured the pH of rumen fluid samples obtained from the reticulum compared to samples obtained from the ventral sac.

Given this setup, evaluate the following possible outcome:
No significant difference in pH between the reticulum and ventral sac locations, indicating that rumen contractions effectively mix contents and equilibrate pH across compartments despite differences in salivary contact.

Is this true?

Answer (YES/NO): YES